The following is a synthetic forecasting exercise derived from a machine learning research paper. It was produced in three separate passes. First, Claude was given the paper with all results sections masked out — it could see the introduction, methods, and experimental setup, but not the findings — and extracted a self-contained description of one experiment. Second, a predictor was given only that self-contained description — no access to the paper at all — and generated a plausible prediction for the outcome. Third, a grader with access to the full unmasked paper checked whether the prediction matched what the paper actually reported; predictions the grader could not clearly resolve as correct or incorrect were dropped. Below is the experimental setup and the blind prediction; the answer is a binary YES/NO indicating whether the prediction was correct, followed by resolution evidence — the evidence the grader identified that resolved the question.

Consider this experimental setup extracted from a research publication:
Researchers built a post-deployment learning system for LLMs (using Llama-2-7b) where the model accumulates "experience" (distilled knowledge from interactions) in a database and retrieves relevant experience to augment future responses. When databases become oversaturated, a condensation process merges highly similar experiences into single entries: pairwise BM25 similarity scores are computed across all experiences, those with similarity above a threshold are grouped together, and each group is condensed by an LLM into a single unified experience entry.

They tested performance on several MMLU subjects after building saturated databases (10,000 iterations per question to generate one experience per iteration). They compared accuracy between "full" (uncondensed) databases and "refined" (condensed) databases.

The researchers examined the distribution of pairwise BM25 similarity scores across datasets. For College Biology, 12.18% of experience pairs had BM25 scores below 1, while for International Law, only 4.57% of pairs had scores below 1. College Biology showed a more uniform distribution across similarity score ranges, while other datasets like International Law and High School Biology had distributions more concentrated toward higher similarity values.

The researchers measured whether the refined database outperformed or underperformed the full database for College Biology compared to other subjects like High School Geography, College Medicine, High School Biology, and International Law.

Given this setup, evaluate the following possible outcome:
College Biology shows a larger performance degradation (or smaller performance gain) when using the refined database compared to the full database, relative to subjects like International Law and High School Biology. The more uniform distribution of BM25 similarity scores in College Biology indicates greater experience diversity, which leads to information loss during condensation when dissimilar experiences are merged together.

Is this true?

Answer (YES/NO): NO